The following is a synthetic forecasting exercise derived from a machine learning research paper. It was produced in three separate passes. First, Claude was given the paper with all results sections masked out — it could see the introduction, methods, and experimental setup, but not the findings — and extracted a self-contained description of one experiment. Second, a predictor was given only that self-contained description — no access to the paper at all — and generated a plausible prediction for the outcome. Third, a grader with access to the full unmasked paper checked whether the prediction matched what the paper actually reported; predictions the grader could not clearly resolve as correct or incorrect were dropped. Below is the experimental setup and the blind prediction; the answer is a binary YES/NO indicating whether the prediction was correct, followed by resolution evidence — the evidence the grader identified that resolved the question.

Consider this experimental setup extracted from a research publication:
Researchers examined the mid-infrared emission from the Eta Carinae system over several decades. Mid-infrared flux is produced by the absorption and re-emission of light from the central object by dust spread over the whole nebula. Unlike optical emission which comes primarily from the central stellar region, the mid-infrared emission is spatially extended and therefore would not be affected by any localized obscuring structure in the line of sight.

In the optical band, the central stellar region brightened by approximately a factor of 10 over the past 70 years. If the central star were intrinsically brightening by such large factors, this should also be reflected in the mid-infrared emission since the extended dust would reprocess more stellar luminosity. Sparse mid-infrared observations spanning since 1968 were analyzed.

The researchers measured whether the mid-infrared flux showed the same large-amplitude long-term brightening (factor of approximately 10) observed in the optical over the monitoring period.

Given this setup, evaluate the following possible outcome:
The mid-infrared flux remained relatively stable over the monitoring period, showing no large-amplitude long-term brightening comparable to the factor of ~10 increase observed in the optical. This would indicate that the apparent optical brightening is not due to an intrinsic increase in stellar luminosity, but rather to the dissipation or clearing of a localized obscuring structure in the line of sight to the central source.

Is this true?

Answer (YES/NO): YES